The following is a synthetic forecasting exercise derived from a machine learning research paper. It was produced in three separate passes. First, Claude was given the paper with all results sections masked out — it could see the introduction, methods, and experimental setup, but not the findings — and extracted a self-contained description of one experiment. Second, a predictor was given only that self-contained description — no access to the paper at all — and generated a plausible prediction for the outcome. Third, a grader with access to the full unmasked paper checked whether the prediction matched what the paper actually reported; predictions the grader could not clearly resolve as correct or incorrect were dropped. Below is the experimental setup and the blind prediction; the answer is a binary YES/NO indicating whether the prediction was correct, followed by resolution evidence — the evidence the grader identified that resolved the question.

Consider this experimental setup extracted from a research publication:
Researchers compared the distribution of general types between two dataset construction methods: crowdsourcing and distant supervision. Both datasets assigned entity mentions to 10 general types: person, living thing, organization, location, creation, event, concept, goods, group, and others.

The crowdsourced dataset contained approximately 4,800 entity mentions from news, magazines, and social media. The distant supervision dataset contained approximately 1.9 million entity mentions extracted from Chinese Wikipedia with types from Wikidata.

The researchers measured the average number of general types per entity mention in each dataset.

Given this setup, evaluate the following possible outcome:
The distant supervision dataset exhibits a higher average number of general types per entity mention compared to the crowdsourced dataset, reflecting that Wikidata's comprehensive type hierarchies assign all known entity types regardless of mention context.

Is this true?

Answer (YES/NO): NO